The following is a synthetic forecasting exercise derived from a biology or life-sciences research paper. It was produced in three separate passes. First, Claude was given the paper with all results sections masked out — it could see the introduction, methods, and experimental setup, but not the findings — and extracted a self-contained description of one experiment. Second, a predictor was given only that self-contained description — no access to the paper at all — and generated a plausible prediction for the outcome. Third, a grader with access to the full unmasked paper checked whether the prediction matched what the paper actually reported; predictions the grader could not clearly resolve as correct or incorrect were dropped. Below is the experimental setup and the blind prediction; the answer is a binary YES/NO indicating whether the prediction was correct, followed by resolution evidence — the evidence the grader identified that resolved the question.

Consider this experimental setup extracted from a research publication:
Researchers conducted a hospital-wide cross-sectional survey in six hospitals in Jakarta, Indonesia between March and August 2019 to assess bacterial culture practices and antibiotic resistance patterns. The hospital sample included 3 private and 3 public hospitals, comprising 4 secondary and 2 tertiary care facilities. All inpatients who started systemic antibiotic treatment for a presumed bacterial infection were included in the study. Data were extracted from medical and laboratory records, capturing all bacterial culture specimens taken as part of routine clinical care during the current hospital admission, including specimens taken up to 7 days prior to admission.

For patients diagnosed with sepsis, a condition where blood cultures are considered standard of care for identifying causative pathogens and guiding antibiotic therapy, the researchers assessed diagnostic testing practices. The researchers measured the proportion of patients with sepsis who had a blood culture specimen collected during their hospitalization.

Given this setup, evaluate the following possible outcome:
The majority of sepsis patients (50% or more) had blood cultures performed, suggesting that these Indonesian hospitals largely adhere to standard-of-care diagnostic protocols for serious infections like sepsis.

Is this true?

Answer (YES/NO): YES